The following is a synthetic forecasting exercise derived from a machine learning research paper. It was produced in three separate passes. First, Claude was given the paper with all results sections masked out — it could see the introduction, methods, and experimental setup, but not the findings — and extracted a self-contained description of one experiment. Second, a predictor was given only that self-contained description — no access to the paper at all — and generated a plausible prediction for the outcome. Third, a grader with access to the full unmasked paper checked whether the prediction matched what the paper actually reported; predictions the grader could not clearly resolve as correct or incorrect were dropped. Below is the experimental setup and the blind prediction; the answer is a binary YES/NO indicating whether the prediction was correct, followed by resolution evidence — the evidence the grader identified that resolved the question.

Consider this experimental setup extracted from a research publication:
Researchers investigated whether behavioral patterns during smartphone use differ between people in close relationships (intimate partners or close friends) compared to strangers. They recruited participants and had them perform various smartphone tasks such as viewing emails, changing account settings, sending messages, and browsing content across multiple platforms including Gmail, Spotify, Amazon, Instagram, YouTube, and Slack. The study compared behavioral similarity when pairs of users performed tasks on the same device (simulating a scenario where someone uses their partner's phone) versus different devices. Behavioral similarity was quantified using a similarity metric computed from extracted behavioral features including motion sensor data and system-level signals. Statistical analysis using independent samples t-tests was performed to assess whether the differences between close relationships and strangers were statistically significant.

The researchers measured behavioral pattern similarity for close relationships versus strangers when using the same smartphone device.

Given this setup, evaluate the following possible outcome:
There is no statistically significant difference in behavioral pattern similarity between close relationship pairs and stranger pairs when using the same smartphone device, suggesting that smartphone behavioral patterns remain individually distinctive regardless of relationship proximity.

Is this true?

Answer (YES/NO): NO